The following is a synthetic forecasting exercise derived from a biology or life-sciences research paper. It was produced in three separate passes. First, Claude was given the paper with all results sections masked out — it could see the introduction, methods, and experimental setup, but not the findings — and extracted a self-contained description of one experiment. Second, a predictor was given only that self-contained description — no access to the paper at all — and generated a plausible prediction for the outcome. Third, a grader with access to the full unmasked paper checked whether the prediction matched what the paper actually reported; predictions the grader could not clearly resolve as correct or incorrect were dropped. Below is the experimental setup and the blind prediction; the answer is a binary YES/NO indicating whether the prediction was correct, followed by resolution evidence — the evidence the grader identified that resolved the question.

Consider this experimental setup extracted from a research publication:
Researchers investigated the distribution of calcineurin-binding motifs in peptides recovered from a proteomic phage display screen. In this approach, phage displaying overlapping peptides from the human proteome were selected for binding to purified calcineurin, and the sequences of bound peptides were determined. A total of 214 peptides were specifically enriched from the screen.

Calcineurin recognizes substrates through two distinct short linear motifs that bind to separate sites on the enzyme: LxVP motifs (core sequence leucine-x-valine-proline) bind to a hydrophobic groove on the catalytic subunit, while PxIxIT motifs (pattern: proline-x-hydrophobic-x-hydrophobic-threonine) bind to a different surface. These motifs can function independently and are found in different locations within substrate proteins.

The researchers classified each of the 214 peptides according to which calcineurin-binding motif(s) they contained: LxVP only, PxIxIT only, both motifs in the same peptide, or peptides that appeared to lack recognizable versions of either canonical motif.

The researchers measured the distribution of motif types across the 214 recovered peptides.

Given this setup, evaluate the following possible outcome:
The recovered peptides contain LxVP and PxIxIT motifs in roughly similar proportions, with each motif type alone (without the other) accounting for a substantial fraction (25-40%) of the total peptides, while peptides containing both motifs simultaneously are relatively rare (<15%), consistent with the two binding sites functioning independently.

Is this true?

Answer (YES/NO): NO